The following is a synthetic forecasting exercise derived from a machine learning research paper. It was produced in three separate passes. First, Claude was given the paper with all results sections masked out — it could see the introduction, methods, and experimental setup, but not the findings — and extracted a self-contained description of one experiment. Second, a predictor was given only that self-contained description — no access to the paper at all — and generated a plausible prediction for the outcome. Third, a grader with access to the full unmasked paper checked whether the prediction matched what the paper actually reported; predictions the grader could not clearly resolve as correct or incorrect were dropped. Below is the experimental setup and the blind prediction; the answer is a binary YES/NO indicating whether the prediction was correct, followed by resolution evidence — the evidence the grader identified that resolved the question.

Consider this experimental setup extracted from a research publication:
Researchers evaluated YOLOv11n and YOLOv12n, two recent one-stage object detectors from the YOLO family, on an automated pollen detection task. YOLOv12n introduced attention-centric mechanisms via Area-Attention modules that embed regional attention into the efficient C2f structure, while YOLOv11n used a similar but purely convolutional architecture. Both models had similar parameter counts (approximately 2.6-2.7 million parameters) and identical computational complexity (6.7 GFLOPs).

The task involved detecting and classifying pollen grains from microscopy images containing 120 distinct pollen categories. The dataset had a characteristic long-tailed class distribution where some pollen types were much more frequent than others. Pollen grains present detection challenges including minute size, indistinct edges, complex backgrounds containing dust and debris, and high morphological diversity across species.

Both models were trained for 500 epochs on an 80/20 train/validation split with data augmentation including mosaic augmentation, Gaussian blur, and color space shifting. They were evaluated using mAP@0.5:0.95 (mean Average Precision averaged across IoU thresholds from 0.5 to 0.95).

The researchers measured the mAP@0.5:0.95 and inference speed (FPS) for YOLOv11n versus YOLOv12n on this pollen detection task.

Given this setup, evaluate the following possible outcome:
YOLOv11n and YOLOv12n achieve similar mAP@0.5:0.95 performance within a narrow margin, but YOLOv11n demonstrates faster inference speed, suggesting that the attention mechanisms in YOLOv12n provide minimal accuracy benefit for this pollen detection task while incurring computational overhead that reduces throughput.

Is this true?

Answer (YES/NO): YES